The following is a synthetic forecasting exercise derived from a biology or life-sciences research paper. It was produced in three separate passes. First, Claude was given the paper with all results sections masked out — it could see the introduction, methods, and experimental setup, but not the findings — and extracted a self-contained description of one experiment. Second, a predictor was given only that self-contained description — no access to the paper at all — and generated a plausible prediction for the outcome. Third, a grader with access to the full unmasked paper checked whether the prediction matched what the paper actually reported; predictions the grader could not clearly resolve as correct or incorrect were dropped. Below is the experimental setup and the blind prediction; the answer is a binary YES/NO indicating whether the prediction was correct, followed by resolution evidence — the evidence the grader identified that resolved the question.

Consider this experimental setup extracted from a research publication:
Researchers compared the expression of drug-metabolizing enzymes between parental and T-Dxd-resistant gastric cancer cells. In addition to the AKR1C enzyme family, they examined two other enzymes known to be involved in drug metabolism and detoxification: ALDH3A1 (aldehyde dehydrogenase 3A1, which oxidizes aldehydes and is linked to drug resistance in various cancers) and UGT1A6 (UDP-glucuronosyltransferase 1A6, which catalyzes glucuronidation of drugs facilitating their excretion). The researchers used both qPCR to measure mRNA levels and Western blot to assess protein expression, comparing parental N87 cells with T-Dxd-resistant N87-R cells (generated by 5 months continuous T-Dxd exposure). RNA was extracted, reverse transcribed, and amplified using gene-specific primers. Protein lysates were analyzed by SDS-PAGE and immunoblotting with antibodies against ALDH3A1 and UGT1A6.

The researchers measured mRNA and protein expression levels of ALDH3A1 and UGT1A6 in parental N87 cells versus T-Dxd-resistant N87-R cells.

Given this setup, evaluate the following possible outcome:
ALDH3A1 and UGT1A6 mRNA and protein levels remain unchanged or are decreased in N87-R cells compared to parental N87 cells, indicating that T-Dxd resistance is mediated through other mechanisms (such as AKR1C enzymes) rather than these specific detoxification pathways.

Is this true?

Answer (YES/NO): NO